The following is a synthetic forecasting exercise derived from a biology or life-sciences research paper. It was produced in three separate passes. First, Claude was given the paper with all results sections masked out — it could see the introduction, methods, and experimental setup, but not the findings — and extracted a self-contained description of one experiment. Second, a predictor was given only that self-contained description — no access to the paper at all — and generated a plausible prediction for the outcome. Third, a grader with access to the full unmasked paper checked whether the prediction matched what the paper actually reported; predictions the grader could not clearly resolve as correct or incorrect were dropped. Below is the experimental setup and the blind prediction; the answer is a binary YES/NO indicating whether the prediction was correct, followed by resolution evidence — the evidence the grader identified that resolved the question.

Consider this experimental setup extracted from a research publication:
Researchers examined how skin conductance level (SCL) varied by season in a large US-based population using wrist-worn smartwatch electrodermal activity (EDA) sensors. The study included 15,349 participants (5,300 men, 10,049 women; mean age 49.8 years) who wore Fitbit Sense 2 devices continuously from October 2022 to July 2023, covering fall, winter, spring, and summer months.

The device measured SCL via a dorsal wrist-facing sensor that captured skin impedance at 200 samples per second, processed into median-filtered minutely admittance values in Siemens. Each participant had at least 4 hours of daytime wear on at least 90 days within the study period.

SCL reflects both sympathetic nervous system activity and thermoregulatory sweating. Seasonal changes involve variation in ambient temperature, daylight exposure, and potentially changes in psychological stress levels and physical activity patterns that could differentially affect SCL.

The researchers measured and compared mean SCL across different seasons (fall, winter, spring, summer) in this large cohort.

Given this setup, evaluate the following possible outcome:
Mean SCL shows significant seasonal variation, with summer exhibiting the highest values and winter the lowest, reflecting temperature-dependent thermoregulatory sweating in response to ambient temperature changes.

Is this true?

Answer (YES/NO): YES